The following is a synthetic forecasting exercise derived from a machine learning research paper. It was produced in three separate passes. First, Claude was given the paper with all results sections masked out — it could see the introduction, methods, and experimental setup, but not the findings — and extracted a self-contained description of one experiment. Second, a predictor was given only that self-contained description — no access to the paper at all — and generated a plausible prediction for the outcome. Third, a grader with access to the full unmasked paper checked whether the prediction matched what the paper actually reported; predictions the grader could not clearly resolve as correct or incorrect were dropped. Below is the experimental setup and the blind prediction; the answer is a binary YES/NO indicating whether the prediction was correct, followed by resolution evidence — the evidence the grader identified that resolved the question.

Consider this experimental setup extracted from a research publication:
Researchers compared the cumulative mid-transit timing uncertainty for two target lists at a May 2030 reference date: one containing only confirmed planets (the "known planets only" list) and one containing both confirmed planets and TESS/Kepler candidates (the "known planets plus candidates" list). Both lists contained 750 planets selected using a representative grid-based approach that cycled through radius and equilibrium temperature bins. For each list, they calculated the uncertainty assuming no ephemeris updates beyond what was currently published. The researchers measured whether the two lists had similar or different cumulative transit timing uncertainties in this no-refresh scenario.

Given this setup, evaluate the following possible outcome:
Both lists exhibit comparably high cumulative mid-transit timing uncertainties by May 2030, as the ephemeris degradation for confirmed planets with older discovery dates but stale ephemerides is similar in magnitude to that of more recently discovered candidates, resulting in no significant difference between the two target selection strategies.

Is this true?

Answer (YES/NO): NO